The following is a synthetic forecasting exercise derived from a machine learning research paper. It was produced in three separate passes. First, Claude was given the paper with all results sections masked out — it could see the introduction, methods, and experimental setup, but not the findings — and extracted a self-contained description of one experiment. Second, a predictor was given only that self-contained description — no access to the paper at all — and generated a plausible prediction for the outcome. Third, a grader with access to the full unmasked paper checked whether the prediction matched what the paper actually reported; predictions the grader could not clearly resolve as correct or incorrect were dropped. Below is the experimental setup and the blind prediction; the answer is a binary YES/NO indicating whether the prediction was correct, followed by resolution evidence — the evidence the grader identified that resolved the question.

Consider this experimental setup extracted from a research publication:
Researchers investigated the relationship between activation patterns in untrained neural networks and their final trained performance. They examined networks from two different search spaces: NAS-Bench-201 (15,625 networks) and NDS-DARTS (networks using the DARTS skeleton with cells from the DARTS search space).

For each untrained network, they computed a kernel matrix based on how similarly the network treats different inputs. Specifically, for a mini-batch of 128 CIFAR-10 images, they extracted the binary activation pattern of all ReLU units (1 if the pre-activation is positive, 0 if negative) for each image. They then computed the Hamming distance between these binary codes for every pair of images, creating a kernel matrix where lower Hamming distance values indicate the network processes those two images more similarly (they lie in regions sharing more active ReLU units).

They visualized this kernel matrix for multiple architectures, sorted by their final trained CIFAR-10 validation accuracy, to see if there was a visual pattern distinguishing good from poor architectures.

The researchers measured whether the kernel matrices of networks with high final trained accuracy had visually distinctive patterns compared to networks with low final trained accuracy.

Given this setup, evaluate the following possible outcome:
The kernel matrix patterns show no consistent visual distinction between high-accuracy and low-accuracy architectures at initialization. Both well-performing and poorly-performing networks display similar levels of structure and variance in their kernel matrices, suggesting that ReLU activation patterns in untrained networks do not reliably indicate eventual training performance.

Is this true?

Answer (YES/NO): NO